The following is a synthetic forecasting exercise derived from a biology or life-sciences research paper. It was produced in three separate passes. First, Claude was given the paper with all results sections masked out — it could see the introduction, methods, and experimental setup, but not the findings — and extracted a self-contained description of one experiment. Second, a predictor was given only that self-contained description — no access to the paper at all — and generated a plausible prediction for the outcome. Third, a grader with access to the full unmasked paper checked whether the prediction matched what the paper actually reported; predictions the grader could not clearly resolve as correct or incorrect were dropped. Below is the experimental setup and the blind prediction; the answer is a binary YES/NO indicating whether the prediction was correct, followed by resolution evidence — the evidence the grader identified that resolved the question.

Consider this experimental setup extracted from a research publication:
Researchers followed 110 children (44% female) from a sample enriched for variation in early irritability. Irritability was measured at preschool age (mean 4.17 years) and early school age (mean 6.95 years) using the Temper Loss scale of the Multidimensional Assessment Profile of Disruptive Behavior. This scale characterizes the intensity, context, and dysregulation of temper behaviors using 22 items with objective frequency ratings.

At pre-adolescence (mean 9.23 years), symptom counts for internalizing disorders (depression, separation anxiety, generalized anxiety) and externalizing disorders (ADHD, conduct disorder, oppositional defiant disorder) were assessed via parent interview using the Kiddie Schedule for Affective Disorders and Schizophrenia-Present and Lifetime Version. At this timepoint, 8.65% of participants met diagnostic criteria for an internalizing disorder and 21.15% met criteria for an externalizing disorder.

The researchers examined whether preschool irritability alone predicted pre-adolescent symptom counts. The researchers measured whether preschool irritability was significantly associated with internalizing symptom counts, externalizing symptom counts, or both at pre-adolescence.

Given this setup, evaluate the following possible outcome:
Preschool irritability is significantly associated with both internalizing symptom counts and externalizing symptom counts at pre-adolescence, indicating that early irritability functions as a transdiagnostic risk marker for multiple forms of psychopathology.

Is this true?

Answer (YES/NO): YES